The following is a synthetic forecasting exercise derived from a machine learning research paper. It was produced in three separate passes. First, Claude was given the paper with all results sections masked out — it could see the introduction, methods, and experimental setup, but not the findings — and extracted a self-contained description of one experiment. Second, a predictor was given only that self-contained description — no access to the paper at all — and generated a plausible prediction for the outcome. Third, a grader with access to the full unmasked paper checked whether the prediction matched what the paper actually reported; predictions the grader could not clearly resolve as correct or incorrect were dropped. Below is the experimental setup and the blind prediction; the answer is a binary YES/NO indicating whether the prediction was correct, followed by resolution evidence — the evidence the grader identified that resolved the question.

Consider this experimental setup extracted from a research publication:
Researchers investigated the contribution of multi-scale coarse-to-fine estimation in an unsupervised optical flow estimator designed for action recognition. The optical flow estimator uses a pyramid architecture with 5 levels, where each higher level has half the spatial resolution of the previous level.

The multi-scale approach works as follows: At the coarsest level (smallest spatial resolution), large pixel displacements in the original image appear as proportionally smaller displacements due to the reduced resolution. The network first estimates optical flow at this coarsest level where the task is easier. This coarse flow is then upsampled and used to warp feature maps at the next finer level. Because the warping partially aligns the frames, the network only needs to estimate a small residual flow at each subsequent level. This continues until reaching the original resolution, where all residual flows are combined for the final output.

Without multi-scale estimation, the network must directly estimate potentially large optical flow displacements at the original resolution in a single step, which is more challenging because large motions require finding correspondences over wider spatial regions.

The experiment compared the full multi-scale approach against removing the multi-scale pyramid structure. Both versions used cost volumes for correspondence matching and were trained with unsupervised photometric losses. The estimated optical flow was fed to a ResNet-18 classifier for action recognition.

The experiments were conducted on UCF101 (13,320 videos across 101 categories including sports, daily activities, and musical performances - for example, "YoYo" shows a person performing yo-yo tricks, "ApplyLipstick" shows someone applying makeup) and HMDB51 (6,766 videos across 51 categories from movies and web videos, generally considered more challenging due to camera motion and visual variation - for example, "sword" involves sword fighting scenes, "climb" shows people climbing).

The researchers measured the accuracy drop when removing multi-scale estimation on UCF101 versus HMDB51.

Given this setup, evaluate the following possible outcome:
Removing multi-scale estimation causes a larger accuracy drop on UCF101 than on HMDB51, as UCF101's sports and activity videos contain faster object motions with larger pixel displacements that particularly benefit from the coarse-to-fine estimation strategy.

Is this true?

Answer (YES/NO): NO